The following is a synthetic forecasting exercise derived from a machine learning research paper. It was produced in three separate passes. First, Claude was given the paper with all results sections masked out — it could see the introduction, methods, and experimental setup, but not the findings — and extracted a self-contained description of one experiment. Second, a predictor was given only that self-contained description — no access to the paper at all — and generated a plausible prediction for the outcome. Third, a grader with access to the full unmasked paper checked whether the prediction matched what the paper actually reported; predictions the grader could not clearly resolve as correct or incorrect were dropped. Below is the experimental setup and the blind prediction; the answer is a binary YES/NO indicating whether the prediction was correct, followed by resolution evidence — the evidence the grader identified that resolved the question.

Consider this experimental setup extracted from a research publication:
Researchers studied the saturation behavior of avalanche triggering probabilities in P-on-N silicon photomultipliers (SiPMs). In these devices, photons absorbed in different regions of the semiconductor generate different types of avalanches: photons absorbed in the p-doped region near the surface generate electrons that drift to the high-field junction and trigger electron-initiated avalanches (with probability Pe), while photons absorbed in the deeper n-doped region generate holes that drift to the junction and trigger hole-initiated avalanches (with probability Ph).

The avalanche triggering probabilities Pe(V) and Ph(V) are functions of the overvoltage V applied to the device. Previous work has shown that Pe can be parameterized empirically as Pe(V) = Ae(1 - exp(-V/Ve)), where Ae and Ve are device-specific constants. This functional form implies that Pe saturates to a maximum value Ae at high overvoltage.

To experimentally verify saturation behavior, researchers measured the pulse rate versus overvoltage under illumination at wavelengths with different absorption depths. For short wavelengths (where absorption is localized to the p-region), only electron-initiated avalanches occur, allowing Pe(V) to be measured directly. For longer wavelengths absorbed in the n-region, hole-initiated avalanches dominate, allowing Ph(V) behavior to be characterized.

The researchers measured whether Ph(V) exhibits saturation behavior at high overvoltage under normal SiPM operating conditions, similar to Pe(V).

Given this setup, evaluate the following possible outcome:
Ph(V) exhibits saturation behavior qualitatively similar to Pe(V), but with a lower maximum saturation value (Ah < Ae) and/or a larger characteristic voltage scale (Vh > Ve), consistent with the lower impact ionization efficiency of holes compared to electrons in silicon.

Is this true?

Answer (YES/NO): NO